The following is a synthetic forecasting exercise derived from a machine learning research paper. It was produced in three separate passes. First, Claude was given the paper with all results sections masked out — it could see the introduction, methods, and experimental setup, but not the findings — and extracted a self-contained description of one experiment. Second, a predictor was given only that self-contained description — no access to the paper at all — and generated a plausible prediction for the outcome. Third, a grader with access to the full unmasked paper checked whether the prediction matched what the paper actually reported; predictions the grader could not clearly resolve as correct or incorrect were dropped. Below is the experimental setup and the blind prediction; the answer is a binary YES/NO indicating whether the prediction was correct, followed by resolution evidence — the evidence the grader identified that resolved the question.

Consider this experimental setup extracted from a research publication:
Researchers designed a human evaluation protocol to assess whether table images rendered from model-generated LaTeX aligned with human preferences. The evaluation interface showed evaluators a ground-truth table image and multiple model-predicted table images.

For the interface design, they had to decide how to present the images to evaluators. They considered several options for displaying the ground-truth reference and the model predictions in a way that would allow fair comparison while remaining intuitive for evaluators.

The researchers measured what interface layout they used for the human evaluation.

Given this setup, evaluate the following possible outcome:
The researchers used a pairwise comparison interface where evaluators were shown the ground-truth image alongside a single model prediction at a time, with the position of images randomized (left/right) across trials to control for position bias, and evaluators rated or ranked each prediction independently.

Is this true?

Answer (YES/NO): NO